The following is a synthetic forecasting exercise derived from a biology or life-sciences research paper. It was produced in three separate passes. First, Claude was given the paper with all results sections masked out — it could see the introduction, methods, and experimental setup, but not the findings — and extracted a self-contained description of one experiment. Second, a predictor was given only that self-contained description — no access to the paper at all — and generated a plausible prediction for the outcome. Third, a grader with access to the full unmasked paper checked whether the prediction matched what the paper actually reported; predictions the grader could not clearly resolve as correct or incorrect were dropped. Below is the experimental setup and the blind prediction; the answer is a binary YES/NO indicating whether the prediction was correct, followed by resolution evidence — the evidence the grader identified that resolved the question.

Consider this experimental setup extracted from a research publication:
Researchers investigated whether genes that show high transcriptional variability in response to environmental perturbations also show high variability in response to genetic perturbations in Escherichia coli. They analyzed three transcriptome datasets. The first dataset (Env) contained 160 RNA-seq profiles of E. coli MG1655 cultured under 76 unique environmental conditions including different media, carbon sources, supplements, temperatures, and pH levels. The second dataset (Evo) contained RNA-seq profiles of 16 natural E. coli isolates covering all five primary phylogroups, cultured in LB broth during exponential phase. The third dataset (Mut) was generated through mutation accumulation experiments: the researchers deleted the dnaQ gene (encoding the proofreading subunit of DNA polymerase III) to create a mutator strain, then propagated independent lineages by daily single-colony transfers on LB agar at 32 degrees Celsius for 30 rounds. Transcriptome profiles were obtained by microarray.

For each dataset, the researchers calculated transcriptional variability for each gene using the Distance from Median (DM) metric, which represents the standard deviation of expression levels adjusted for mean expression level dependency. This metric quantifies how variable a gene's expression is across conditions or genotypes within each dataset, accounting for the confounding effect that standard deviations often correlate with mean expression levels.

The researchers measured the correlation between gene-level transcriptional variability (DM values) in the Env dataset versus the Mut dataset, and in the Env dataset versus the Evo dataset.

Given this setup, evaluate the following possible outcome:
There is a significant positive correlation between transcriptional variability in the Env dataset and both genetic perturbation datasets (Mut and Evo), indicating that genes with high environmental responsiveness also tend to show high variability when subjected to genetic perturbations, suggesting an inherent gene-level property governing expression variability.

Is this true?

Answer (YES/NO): YES